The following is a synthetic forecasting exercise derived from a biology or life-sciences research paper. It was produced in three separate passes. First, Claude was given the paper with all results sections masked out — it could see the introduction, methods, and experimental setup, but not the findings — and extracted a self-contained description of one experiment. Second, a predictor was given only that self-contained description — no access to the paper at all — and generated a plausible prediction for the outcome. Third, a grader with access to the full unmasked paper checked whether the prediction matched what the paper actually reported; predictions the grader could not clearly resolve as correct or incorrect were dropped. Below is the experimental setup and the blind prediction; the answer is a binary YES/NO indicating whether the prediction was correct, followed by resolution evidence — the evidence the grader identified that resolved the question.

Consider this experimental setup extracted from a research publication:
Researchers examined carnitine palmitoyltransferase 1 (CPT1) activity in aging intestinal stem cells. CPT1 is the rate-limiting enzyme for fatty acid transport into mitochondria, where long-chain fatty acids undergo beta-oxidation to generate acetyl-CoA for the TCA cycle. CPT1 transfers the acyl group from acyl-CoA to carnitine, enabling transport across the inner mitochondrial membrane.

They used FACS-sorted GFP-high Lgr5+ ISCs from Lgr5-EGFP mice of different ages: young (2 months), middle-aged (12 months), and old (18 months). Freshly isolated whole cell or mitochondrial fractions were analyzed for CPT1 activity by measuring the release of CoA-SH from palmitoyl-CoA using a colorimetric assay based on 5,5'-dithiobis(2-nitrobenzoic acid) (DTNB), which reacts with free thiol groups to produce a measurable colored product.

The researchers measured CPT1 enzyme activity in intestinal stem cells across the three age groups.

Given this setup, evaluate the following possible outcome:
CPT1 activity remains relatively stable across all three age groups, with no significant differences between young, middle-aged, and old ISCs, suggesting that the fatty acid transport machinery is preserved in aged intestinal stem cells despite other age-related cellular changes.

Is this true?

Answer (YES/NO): NO